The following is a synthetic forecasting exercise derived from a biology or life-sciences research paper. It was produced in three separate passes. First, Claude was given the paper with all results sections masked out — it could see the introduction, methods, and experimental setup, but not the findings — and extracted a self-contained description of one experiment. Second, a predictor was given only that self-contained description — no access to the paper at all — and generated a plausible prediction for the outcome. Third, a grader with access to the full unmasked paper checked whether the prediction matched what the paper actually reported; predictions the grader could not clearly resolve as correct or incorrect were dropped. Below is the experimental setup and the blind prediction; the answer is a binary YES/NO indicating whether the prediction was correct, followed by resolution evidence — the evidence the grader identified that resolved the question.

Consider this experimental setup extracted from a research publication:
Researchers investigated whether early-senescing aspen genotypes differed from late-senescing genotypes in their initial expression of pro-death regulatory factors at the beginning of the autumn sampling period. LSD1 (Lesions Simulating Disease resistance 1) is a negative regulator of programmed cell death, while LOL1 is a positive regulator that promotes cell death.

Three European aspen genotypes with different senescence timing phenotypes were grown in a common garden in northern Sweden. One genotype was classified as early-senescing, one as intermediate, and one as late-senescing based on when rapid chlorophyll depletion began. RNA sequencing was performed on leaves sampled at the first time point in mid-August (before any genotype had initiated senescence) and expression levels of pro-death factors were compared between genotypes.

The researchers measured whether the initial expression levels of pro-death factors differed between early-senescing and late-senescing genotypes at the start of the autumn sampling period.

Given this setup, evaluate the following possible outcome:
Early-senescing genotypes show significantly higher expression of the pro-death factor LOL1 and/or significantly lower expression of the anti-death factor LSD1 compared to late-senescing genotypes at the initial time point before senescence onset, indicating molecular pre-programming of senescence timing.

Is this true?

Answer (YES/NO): YES